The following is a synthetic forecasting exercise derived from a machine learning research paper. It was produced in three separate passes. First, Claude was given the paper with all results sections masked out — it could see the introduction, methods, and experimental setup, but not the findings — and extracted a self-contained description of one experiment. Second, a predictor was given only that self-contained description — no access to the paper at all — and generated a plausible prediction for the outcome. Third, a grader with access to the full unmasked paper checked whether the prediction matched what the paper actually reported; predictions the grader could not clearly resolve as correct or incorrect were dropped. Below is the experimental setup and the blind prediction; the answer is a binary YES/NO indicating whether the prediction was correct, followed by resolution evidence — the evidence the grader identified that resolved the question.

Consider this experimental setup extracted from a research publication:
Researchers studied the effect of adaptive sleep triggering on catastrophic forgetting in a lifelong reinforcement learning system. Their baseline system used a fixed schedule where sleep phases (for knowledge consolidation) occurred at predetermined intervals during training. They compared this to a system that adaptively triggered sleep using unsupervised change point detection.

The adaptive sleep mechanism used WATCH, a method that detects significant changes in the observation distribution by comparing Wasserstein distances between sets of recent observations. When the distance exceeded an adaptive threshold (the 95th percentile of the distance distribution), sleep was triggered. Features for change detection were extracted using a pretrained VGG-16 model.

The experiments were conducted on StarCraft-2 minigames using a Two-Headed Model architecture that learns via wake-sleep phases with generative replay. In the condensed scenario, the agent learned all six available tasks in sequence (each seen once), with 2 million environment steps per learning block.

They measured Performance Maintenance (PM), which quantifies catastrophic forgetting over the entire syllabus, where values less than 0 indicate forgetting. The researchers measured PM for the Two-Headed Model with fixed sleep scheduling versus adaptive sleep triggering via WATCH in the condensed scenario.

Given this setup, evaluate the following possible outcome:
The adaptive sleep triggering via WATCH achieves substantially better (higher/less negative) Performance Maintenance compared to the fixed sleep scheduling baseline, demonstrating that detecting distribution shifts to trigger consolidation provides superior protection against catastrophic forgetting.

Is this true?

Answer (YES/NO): YES